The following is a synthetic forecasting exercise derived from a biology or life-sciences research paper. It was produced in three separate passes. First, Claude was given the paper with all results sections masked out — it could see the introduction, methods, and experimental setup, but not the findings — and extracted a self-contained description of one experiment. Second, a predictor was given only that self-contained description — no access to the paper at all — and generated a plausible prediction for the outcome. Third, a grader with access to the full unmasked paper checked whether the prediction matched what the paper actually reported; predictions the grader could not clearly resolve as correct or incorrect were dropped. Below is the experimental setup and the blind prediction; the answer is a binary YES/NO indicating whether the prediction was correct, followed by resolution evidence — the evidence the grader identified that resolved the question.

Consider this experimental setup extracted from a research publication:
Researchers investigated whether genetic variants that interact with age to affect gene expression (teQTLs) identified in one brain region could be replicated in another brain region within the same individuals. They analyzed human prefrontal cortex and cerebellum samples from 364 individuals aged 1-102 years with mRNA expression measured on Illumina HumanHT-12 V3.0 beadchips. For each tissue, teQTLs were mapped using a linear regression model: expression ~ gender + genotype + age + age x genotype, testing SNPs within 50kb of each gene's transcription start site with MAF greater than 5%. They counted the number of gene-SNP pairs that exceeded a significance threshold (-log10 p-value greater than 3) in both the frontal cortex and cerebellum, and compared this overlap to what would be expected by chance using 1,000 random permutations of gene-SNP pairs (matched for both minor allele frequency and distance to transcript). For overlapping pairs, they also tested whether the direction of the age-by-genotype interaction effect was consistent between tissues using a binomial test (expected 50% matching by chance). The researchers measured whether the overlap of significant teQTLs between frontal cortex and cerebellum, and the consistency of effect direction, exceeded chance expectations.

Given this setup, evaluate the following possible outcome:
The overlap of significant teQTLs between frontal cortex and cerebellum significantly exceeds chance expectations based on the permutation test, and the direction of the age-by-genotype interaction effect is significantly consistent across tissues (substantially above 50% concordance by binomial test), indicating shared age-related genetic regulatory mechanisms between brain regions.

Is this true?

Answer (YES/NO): YES